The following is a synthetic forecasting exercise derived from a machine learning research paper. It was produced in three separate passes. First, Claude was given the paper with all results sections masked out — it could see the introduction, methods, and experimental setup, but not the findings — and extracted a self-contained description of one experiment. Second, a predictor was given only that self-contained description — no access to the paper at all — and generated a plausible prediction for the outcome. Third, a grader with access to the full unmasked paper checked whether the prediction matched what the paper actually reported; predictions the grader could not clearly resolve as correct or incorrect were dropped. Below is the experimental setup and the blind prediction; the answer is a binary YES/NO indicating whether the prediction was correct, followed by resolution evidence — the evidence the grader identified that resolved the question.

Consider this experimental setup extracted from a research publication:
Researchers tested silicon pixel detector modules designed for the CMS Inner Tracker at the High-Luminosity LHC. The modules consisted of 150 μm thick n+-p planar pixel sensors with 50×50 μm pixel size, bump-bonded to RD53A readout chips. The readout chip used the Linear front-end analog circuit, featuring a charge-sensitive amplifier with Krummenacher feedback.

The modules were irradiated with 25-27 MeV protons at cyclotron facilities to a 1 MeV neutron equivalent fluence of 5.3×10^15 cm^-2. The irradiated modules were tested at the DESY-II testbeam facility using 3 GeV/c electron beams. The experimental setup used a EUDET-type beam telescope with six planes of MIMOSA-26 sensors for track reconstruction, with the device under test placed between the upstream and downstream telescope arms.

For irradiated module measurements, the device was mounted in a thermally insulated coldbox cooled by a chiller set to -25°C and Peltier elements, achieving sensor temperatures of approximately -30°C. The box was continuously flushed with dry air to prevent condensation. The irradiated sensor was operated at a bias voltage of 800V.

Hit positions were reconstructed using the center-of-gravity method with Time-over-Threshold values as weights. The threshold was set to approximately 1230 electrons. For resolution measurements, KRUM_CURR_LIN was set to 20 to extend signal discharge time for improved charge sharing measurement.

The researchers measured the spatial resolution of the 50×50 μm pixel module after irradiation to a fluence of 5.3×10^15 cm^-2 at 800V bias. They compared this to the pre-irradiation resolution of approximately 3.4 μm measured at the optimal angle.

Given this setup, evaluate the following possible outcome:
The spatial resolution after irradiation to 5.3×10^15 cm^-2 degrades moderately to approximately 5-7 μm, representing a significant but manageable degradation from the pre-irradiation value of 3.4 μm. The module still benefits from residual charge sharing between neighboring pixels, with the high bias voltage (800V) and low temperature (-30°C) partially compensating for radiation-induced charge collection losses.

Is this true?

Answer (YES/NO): NO